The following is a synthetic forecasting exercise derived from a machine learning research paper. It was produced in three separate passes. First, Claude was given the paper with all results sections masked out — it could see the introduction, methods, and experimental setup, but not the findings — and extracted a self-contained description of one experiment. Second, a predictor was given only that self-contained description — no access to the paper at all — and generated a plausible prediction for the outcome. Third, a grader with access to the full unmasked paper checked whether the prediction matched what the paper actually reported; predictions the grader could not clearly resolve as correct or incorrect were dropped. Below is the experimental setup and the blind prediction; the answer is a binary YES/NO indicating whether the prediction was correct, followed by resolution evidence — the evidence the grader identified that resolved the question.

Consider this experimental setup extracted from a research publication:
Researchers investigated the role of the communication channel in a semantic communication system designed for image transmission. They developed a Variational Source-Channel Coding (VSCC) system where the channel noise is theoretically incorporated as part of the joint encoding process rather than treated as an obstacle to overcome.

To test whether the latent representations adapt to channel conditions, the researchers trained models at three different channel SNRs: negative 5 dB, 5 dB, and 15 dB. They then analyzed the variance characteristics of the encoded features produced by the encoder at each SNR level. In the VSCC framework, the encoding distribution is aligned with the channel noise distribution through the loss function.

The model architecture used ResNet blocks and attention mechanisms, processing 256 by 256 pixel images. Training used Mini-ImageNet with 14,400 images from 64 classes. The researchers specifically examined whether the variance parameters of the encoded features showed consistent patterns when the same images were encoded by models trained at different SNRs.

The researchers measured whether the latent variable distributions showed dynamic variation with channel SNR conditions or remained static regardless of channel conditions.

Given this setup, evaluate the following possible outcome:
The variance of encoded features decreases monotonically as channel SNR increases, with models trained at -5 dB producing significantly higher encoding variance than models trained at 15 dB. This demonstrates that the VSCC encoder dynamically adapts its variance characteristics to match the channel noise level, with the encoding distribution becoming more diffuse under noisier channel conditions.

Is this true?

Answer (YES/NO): YES